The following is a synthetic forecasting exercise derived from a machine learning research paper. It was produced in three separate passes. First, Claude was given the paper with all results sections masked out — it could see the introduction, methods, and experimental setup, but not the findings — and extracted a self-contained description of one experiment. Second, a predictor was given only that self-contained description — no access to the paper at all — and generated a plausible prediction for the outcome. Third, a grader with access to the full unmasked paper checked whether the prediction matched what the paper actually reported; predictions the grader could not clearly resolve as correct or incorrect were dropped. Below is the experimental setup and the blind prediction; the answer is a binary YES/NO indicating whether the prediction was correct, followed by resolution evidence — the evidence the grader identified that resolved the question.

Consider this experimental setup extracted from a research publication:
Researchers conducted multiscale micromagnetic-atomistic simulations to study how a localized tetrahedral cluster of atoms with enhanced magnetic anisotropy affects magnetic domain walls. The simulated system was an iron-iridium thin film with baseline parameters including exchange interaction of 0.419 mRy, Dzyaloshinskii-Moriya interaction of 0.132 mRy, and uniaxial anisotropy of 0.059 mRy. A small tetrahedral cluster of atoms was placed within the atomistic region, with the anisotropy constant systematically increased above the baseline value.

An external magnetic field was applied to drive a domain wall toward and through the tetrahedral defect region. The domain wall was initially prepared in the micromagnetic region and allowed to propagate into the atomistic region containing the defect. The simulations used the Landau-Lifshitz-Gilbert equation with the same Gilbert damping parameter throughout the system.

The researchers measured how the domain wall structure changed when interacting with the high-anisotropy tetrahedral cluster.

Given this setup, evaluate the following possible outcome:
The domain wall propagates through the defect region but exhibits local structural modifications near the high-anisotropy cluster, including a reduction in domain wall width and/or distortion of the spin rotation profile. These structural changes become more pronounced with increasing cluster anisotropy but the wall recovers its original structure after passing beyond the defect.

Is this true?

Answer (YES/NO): NO